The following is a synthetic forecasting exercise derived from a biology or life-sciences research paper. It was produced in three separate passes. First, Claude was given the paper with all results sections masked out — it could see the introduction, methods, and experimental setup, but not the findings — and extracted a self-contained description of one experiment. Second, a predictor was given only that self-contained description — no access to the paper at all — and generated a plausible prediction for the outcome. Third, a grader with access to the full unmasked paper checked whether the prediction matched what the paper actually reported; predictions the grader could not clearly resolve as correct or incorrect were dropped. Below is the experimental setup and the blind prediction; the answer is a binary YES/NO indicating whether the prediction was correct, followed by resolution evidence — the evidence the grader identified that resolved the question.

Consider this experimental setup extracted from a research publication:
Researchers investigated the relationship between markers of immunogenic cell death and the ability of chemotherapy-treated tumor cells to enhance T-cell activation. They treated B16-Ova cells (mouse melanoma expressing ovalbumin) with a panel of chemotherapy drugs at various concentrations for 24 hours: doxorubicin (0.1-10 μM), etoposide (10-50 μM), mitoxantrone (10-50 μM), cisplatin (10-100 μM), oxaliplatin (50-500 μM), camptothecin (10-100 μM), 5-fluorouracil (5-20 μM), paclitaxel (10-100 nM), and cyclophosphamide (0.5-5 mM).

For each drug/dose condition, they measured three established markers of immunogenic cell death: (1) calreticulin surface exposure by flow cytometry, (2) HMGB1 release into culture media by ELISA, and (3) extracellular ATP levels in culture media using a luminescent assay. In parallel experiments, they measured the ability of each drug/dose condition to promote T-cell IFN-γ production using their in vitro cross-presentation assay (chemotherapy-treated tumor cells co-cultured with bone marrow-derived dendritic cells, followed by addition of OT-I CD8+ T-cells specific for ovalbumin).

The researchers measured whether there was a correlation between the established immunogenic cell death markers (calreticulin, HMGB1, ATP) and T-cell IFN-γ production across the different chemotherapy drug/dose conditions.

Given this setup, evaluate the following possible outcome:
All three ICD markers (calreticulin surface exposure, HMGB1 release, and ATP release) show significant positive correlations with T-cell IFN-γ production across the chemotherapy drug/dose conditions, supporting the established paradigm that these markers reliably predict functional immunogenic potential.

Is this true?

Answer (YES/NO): NO